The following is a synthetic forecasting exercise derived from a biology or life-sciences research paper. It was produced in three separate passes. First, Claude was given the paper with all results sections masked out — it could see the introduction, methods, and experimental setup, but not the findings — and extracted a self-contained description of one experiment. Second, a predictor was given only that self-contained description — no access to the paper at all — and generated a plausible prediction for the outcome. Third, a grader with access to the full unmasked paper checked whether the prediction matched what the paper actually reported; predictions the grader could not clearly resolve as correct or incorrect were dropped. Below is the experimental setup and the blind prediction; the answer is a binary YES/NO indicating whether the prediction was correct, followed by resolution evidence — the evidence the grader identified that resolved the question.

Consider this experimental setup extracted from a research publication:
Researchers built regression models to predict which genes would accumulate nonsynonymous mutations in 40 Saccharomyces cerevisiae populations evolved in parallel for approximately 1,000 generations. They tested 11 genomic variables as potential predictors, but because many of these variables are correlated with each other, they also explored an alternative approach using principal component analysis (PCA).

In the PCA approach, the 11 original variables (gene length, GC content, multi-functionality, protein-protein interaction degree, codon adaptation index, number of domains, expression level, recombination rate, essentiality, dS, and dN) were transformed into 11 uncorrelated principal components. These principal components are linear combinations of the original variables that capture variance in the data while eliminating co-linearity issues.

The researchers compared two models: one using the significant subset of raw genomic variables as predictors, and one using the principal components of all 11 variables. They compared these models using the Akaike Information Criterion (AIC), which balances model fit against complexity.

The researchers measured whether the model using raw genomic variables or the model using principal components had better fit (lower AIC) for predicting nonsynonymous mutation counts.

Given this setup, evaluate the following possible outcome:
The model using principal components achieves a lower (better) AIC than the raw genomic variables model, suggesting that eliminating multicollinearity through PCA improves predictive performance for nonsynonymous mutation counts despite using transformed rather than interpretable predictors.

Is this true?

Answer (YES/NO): NO